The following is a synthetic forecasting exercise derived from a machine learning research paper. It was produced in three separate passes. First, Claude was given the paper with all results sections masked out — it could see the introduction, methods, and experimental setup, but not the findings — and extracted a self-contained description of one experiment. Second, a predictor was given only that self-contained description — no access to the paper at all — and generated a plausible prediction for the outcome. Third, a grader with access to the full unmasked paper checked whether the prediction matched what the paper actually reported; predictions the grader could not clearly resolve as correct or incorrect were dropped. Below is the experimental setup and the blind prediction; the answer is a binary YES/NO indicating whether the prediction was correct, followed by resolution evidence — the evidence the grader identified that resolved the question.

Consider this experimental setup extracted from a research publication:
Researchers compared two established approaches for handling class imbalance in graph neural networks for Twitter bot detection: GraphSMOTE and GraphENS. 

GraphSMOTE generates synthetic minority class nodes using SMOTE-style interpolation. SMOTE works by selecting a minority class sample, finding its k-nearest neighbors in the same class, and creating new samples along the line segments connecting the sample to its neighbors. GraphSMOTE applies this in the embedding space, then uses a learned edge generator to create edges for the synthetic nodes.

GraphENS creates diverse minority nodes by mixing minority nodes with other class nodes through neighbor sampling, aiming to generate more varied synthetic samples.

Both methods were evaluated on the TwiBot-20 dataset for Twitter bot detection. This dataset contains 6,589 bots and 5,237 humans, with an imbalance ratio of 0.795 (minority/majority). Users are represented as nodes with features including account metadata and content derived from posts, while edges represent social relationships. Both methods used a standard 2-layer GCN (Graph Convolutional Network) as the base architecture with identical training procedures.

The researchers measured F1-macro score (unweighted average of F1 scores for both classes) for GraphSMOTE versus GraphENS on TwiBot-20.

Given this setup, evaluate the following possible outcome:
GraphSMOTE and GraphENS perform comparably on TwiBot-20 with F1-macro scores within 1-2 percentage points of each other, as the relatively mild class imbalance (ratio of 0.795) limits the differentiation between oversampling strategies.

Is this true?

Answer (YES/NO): NO